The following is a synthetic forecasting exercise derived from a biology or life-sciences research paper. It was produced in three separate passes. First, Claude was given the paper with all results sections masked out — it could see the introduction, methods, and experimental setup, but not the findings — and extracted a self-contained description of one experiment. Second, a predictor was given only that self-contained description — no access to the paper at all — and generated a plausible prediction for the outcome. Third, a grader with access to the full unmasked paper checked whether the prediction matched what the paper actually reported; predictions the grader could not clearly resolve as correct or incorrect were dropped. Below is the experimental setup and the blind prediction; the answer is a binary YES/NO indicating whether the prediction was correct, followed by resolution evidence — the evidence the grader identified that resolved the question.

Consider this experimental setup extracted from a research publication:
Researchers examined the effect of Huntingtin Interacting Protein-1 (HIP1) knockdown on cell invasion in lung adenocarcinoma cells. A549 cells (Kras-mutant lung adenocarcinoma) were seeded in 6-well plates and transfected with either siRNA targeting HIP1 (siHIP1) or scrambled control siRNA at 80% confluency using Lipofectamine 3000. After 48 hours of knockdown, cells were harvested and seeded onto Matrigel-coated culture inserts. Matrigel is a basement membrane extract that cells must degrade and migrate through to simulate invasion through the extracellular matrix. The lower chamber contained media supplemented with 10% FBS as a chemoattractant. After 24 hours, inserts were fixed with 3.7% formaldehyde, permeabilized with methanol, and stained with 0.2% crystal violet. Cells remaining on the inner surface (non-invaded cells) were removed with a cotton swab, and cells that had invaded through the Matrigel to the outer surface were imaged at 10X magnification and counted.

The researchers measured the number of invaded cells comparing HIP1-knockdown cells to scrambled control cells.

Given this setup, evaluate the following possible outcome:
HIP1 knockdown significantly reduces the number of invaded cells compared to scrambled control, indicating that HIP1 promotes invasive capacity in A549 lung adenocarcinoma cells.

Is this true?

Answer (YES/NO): NO